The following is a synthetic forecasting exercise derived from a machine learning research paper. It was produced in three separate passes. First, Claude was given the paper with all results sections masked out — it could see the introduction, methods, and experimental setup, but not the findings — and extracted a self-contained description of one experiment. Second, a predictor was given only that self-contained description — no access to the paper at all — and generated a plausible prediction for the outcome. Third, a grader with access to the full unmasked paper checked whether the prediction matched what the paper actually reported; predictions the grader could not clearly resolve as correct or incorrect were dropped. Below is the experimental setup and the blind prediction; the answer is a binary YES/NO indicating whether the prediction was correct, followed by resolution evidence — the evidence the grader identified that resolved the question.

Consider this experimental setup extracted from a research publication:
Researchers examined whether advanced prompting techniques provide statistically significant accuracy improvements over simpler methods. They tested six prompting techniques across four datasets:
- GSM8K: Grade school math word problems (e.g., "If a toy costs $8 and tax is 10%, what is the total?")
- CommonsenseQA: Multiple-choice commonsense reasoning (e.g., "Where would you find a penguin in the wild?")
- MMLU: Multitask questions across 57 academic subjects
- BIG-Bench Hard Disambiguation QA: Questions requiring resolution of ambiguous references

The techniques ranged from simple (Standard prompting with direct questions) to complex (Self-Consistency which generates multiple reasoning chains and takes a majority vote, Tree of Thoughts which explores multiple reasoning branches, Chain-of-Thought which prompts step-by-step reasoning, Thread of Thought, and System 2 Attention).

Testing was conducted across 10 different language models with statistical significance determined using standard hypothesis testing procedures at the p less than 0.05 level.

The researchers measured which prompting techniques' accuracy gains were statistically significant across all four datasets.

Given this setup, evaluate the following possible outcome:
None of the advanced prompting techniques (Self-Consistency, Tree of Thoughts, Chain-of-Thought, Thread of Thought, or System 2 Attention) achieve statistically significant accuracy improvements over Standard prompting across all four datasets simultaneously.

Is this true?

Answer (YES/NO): YES